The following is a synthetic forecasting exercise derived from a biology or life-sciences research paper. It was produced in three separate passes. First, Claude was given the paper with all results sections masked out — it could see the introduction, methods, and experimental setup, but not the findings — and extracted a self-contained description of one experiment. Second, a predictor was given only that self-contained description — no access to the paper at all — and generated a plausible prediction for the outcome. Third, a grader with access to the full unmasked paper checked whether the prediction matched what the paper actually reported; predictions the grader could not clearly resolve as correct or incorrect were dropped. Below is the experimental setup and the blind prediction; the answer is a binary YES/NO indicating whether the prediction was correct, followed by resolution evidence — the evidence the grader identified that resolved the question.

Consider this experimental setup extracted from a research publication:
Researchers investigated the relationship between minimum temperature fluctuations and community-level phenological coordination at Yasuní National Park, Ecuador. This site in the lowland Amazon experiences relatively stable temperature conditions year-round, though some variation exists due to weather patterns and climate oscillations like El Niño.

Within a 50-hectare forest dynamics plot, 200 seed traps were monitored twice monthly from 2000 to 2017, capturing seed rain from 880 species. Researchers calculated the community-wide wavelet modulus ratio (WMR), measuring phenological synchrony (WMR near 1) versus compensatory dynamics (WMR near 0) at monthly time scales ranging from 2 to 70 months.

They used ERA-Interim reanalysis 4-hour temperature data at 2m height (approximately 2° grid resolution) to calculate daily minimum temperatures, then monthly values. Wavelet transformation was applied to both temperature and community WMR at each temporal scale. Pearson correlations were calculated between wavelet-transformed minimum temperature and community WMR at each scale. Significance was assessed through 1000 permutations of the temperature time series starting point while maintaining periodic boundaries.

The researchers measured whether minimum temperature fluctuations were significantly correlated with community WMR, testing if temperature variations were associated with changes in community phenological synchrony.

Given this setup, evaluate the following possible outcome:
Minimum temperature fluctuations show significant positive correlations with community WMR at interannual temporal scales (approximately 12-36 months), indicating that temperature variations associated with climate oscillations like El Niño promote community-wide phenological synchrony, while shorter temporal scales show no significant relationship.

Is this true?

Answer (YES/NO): NO